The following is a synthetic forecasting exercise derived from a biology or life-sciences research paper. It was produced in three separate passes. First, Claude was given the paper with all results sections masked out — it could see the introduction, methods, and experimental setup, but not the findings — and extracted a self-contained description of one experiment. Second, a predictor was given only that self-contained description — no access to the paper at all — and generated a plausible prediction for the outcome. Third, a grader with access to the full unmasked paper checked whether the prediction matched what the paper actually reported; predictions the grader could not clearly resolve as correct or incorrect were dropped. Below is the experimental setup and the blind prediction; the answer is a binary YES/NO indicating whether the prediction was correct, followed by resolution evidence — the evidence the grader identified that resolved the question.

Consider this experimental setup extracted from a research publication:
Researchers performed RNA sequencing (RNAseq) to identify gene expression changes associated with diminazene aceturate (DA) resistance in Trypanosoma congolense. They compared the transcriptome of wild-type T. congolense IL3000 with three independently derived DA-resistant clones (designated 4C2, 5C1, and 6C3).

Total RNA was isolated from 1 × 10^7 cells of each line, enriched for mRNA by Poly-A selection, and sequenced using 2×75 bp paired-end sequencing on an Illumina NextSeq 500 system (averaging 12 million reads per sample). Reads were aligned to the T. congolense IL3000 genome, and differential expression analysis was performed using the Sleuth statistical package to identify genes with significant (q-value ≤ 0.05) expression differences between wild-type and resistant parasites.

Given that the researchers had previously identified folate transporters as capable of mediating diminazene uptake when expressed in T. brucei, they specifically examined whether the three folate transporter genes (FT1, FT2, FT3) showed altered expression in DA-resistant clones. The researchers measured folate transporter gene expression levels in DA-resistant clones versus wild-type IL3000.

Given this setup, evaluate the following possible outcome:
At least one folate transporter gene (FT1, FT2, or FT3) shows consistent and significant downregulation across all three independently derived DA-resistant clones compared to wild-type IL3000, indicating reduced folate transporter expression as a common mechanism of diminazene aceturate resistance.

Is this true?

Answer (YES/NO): NO